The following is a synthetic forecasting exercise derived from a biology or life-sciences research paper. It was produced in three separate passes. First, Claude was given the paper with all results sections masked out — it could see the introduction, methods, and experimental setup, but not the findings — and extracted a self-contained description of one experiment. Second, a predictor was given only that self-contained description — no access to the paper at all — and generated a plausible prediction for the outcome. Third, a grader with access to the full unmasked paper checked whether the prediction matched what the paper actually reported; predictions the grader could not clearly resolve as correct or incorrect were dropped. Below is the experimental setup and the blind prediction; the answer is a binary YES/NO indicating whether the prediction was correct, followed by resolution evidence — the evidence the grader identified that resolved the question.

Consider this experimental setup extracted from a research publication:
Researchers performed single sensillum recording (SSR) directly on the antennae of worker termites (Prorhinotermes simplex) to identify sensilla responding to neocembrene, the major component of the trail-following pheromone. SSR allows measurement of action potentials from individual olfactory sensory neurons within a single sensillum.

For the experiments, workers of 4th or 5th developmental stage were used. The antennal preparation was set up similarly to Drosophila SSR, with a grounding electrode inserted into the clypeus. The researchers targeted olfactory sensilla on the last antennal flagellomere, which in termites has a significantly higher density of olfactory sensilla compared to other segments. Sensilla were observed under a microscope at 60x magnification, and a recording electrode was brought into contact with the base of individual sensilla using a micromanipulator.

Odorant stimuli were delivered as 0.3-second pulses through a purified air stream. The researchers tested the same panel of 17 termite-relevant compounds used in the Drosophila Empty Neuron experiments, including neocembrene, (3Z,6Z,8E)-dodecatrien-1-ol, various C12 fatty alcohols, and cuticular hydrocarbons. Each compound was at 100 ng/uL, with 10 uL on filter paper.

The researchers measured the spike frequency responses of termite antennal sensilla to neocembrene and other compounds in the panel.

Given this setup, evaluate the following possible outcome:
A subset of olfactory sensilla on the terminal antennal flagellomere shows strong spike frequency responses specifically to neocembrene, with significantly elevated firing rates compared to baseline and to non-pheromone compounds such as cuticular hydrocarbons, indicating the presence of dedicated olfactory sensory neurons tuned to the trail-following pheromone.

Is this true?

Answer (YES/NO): NO